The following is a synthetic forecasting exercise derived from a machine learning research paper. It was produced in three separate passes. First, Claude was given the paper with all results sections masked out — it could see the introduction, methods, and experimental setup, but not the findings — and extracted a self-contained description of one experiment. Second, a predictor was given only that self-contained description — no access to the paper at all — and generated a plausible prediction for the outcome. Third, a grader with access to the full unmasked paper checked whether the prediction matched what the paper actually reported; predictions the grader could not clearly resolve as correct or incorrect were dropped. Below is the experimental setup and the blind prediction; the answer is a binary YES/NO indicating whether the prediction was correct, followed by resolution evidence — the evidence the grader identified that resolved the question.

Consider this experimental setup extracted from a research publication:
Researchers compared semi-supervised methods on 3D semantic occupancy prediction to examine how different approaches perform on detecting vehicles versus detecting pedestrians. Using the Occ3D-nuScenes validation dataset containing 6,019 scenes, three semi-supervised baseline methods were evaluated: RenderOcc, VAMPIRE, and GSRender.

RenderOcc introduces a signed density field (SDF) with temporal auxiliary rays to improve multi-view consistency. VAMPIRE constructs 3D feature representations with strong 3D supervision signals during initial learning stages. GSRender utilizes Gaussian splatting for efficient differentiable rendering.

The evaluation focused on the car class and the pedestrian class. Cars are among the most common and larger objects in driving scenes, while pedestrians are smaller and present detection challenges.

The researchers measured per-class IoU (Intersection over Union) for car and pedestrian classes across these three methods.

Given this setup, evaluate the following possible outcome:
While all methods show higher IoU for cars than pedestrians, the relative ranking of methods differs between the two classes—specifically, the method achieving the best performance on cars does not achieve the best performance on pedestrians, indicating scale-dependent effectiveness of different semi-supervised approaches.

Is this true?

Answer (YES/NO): YES